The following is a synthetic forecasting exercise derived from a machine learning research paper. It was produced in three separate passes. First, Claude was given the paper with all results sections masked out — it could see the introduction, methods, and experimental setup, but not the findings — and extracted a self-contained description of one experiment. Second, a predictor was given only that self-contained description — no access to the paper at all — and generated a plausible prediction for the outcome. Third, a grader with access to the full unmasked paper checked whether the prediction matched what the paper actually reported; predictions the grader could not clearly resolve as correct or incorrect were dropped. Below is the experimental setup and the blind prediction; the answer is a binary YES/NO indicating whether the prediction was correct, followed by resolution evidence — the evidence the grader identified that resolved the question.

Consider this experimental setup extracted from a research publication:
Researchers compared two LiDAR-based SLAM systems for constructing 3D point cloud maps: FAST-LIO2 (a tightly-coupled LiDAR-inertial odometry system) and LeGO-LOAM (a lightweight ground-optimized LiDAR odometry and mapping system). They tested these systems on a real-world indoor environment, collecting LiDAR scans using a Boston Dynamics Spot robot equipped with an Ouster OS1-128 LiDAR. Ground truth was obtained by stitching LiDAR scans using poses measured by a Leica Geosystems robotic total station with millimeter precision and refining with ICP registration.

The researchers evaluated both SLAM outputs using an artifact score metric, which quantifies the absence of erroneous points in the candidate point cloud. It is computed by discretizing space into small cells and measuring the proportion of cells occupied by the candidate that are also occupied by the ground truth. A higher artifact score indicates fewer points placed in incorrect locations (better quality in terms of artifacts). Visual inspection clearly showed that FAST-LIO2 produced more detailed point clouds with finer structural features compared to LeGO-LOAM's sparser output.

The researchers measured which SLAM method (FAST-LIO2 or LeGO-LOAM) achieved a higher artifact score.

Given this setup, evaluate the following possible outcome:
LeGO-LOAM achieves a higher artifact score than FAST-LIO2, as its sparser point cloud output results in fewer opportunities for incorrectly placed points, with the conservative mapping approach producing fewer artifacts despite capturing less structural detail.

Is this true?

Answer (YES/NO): YES